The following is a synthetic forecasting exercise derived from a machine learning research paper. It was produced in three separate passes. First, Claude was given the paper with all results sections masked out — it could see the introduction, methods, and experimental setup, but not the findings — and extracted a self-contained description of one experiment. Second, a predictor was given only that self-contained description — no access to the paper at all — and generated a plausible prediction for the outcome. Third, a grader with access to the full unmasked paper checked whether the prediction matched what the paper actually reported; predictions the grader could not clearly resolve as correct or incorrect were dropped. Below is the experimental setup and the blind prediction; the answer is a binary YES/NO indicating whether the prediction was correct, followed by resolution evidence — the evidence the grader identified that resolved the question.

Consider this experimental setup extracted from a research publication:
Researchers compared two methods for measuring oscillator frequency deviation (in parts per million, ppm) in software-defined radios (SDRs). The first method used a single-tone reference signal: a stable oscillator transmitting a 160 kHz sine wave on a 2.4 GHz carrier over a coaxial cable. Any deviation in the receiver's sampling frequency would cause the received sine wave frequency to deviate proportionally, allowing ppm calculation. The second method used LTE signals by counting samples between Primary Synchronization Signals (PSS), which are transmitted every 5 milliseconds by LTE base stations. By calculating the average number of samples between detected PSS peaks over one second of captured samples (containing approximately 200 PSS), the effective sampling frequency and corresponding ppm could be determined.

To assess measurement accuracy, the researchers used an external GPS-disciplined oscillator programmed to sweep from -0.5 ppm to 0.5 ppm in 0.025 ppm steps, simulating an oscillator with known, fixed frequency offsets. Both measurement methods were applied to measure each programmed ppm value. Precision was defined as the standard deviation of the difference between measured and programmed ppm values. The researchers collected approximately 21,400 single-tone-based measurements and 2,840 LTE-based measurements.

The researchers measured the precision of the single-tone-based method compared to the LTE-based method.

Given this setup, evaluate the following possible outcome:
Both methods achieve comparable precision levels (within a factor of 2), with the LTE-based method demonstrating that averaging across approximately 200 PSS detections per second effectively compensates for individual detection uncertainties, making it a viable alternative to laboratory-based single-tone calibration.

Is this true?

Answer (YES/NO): NO